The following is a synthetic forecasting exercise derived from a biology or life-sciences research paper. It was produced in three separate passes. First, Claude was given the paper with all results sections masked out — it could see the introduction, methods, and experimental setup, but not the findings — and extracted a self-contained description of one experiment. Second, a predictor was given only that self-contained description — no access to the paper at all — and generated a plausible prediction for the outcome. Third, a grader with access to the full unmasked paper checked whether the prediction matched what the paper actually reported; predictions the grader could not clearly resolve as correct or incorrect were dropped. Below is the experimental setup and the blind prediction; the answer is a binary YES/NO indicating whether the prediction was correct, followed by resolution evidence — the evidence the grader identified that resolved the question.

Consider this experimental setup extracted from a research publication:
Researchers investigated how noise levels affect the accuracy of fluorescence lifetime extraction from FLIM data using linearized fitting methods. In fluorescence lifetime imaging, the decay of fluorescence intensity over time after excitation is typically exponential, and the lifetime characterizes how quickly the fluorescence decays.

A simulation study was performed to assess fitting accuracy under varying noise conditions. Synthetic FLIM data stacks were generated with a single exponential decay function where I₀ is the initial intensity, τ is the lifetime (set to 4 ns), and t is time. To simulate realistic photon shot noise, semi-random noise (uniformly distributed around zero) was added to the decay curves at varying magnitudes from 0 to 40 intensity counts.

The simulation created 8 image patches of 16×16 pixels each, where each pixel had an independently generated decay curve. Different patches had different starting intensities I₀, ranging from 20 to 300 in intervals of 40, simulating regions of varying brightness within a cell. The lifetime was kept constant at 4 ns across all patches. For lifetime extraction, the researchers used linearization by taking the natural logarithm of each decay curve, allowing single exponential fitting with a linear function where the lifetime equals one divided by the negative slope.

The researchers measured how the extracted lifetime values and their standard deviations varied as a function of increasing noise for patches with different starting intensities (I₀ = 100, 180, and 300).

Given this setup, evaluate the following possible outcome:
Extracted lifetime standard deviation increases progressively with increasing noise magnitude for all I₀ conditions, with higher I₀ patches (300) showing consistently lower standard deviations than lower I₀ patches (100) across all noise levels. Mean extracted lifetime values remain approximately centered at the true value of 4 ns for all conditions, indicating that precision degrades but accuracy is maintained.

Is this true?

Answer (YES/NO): NO